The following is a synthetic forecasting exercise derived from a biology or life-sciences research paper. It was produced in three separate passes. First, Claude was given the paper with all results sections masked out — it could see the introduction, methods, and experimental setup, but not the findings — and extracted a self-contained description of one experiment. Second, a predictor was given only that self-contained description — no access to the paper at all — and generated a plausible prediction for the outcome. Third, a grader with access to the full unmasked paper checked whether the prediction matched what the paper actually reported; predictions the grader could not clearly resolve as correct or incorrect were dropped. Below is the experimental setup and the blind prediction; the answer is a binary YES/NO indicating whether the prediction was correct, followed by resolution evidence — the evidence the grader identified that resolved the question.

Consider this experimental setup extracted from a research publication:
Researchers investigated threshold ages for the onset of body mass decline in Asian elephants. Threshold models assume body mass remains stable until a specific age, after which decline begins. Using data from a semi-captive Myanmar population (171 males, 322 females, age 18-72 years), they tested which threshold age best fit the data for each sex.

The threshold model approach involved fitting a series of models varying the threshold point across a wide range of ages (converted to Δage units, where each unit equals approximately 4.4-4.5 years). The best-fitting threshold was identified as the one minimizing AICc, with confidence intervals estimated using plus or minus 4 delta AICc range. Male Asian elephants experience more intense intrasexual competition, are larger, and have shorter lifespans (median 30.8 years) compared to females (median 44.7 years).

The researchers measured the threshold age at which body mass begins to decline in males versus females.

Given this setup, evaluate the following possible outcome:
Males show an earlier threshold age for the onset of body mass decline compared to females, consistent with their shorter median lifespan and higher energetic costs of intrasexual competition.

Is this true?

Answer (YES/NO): YES